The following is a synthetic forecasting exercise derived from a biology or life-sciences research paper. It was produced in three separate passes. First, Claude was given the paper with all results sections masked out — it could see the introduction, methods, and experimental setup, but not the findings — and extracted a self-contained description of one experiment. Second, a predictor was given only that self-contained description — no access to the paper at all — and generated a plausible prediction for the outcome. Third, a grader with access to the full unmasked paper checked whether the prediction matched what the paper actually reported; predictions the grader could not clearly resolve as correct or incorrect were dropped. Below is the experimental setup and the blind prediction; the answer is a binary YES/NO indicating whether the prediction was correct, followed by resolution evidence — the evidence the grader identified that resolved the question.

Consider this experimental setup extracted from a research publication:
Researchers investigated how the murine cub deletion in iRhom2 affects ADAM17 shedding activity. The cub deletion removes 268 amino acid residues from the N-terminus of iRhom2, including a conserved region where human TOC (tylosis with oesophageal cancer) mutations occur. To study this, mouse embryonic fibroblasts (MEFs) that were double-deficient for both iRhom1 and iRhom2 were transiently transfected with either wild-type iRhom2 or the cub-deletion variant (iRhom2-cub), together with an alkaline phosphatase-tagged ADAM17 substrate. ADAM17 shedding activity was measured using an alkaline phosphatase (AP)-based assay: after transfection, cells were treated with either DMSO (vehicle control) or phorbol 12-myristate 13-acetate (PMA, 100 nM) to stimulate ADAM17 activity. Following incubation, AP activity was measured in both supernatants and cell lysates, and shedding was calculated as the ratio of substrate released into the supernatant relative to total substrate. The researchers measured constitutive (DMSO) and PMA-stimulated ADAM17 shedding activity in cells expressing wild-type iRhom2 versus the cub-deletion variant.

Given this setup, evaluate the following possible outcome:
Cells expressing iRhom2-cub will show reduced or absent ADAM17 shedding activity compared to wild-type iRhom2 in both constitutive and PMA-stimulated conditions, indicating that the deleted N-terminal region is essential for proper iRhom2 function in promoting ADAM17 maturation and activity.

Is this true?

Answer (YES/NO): YES